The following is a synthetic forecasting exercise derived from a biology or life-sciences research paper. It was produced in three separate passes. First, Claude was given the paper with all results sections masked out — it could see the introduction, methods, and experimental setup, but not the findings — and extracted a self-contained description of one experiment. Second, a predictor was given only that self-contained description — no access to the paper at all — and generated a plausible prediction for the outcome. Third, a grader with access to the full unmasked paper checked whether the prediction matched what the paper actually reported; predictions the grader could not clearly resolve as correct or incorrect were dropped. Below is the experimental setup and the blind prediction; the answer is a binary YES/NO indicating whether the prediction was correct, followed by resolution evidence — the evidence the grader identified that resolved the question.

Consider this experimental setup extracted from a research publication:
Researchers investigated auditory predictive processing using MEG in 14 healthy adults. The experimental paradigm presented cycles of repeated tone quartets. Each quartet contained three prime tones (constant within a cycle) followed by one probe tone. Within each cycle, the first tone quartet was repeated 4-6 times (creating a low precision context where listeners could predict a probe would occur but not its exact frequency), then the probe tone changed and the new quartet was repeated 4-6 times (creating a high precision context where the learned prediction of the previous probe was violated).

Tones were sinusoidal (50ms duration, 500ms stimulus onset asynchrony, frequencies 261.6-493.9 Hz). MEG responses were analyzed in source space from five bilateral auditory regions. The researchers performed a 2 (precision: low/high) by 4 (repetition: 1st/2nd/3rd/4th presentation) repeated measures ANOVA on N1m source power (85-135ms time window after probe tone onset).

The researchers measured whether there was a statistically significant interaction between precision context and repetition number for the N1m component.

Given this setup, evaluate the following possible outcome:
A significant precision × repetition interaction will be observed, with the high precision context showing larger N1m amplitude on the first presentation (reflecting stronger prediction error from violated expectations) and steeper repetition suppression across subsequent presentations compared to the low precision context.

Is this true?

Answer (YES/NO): NO